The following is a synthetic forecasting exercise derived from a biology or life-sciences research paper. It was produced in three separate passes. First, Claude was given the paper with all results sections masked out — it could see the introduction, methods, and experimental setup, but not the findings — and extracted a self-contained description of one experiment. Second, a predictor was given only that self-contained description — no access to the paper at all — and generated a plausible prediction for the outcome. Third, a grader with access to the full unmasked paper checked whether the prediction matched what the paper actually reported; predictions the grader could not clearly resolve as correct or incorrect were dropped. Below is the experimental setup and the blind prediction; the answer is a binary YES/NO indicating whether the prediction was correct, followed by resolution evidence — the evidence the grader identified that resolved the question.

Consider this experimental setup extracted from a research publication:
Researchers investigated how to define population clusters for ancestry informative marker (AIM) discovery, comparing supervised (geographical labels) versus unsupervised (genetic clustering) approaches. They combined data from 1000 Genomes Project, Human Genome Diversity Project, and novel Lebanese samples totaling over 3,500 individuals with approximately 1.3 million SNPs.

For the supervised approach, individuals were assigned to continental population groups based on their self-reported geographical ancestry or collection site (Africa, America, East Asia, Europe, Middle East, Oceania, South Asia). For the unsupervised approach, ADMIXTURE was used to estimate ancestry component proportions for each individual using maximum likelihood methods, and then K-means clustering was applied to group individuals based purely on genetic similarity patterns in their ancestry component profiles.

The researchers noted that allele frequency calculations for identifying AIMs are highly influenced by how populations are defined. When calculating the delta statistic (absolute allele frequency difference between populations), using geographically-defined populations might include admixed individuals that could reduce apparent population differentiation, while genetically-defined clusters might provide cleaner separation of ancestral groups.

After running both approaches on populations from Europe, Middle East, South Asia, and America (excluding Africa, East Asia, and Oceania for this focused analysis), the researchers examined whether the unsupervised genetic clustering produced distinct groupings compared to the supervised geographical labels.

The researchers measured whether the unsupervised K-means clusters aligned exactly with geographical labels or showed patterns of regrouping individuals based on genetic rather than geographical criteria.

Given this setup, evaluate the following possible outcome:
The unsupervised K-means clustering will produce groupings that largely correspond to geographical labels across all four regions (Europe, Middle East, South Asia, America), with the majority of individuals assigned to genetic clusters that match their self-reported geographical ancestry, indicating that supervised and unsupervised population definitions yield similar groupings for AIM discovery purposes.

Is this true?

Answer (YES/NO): NO